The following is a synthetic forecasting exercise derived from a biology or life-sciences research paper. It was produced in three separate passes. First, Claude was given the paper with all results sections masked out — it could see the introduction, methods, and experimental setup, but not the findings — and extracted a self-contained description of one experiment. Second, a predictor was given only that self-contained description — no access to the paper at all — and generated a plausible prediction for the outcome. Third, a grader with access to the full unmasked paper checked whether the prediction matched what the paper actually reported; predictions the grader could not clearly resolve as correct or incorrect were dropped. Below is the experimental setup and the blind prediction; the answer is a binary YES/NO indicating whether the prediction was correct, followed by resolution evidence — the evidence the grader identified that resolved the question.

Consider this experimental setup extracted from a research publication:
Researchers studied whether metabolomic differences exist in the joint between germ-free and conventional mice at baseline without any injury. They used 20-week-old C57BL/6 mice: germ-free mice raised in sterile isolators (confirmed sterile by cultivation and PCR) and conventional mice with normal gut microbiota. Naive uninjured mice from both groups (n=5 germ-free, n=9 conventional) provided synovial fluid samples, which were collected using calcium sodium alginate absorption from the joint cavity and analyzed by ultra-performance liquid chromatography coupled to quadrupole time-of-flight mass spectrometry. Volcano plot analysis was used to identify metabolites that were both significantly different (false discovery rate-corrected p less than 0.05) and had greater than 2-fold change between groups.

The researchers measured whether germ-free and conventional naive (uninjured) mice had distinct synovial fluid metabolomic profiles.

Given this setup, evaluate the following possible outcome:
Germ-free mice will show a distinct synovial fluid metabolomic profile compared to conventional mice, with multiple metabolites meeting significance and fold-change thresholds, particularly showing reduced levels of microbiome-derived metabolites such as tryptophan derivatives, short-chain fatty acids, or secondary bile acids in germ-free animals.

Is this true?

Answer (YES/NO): NO